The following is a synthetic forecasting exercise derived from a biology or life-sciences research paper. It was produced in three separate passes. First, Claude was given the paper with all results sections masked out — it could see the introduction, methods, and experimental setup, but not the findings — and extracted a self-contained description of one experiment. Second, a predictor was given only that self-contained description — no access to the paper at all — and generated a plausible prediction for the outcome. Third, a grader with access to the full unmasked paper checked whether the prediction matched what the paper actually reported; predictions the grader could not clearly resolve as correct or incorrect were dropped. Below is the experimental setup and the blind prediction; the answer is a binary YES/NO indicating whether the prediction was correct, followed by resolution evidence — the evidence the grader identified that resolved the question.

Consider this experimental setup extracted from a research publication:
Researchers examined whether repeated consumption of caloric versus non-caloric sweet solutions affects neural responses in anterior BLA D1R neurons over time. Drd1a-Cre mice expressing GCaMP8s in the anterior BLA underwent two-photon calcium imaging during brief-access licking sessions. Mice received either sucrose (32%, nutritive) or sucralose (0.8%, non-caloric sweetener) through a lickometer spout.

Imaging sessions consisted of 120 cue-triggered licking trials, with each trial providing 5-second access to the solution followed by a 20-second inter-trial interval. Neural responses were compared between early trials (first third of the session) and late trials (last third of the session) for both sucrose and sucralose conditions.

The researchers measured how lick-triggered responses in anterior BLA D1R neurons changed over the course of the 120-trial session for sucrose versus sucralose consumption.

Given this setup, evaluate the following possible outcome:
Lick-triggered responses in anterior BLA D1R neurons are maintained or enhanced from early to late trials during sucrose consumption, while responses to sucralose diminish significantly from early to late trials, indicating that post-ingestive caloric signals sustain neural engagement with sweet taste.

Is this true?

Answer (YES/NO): YES